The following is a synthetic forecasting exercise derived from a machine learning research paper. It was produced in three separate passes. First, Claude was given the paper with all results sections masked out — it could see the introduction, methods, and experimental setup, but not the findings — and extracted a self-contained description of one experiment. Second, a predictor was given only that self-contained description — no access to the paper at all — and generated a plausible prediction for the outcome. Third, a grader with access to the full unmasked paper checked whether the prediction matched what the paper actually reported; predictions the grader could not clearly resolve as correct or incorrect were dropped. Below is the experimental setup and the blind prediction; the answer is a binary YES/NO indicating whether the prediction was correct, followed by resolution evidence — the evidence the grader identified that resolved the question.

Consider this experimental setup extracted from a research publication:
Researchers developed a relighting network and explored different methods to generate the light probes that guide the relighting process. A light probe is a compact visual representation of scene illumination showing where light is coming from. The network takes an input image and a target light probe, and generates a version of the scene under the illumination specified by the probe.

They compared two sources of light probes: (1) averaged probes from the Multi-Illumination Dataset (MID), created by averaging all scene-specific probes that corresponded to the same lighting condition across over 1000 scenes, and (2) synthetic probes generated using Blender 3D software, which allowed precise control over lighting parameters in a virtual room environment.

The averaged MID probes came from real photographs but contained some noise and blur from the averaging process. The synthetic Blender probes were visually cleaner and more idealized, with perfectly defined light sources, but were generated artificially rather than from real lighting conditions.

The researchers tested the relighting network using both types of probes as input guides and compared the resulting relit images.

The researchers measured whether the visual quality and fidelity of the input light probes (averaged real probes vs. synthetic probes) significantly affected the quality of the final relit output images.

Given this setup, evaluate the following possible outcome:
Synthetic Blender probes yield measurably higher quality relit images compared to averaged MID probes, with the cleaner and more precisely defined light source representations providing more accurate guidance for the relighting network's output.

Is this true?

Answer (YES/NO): NO